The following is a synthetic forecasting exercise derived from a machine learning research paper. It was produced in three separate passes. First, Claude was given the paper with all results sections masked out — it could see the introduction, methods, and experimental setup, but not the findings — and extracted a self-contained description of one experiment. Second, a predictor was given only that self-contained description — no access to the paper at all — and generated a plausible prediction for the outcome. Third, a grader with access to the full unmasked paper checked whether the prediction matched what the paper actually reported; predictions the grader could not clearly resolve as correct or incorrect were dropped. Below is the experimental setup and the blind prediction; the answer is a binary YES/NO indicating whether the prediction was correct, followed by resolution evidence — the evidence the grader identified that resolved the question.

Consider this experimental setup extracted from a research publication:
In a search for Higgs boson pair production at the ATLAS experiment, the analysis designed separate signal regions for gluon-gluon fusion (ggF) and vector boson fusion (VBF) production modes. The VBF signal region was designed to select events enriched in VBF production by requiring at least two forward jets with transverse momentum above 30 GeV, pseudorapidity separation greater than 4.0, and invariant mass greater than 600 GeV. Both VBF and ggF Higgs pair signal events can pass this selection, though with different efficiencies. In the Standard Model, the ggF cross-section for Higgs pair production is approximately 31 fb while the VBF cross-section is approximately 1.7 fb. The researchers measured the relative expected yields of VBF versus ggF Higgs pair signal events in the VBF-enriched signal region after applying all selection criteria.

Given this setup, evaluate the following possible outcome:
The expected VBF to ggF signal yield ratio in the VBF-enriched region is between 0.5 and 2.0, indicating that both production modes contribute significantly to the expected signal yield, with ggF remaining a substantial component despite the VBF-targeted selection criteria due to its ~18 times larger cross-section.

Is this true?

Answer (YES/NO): NO